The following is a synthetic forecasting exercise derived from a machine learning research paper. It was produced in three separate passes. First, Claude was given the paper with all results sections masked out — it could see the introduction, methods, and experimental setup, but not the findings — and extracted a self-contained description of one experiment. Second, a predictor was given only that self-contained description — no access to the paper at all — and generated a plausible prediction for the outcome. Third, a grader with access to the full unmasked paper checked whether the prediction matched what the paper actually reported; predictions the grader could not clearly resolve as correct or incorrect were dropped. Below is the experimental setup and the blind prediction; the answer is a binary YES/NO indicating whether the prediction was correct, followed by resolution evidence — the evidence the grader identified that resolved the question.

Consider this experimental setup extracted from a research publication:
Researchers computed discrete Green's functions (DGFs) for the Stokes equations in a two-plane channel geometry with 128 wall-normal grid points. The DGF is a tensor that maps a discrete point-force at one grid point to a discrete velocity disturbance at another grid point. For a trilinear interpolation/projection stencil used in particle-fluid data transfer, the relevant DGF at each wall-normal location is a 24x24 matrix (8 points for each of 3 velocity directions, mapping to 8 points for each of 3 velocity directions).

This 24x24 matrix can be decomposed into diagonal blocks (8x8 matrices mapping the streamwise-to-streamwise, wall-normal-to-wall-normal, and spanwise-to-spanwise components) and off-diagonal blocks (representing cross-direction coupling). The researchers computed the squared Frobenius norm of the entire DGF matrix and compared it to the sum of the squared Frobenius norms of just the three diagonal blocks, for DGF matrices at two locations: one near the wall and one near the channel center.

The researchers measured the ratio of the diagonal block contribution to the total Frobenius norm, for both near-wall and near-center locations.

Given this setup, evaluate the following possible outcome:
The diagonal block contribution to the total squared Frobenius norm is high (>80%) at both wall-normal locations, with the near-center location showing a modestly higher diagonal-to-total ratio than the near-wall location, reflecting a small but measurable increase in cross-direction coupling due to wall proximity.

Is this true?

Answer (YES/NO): NO